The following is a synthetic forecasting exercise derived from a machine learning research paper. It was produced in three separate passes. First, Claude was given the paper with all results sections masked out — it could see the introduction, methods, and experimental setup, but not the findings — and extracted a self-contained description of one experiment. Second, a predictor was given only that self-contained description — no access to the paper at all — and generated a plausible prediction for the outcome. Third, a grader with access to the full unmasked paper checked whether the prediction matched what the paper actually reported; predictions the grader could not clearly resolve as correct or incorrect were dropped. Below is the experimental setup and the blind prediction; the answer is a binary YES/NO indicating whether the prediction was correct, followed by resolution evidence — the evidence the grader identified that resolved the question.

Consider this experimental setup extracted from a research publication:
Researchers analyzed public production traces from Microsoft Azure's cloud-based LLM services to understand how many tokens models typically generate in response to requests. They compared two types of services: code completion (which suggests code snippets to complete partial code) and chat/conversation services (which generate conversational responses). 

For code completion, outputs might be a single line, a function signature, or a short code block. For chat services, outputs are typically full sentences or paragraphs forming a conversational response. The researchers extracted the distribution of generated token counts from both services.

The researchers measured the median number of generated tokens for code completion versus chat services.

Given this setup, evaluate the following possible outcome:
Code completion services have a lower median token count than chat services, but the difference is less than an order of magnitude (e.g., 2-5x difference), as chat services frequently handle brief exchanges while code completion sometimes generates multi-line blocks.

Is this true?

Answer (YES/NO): NO